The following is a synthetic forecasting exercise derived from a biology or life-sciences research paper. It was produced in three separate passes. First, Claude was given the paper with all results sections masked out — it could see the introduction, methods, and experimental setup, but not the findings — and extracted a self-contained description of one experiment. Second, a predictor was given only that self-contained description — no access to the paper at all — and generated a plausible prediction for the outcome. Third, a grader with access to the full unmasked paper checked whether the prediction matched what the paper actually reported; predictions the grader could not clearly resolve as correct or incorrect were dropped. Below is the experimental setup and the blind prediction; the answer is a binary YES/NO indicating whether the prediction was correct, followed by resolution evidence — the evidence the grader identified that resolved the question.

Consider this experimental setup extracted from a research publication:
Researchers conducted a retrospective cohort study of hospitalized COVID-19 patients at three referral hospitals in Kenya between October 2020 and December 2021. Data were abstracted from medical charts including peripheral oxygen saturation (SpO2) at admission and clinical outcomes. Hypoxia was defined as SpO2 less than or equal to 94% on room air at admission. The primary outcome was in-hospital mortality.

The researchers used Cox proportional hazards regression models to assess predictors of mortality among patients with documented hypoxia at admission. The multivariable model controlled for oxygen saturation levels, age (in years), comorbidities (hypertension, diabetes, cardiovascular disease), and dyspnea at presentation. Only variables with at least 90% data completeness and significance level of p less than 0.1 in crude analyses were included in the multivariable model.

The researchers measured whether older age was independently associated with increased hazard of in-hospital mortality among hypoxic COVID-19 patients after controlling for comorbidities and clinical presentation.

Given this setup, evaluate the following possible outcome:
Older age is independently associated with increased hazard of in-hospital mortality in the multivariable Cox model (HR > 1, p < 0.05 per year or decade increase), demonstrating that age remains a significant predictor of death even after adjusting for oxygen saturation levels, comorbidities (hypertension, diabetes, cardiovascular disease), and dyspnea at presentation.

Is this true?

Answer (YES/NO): NO